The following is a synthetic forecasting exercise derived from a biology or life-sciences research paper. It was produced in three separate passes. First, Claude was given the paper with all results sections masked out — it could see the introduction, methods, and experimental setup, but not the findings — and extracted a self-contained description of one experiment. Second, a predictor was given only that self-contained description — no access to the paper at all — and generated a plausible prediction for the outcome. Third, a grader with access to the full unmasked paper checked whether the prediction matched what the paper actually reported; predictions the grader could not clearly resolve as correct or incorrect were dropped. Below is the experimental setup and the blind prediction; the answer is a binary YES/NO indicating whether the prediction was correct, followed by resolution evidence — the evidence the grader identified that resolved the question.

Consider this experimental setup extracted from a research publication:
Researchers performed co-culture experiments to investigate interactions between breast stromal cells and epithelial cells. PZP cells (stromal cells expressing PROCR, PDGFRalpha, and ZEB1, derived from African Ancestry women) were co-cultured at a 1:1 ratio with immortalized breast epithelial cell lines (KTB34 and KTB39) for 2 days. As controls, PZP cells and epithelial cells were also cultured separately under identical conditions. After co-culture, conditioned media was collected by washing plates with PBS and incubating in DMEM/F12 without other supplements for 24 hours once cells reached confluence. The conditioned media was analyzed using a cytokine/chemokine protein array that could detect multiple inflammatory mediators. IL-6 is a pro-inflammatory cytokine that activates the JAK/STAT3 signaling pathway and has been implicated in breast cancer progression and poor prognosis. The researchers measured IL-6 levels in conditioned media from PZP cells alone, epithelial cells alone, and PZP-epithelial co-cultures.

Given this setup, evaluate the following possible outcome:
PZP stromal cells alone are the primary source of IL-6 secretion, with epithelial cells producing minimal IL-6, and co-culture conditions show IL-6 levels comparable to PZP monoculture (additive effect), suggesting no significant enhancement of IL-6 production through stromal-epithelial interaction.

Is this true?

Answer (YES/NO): NO